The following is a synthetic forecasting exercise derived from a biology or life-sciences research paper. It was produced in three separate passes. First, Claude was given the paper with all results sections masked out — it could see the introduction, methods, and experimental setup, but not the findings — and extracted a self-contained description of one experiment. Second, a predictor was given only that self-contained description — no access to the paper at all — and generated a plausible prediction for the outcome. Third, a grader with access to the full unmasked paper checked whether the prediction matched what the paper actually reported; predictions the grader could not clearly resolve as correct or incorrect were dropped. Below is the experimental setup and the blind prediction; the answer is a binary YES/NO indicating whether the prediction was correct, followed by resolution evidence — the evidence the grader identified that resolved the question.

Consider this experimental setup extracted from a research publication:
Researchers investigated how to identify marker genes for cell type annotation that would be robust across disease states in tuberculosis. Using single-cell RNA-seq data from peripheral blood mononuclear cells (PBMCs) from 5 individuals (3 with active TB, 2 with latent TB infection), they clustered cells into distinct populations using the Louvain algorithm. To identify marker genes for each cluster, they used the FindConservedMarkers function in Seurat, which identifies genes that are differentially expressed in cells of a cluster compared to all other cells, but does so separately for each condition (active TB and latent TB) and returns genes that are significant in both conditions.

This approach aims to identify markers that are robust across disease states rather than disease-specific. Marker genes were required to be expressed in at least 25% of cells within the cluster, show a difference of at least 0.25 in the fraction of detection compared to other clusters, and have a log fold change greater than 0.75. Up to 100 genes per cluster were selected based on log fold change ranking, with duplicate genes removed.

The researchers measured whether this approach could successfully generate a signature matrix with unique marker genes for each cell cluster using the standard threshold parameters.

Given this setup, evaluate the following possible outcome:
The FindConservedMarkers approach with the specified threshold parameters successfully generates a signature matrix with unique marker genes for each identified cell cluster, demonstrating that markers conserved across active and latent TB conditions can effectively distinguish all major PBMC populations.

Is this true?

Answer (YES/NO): NO